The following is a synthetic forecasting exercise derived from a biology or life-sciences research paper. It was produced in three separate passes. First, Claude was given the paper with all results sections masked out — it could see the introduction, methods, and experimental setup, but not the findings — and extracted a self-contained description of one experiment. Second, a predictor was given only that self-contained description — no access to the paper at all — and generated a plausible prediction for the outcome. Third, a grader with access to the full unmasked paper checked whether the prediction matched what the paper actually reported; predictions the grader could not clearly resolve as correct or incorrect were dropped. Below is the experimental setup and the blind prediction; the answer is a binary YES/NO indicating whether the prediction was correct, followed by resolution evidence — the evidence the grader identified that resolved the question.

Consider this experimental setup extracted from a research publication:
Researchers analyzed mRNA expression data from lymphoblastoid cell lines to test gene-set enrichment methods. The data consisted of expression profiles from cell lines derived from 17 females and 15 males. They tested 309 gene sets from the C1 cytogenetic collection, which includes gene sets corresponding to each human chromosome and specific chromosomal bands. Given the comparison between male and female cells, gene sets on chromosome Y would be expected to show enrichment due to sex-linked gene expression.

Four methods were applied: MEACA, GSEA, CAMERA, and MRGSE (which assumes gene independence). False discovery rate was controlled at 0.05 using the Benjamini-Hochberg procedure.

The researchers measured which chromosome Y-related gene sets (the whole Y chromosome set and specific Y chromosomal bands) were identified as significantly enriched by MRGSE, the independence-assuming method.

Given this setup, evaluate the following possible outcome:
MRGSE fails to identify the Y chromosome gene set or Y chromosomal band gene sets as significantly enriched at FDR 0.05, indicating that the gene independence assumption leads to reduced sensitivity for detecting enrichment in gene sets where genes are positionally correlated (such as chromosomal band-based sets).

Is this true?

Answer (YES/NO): NO